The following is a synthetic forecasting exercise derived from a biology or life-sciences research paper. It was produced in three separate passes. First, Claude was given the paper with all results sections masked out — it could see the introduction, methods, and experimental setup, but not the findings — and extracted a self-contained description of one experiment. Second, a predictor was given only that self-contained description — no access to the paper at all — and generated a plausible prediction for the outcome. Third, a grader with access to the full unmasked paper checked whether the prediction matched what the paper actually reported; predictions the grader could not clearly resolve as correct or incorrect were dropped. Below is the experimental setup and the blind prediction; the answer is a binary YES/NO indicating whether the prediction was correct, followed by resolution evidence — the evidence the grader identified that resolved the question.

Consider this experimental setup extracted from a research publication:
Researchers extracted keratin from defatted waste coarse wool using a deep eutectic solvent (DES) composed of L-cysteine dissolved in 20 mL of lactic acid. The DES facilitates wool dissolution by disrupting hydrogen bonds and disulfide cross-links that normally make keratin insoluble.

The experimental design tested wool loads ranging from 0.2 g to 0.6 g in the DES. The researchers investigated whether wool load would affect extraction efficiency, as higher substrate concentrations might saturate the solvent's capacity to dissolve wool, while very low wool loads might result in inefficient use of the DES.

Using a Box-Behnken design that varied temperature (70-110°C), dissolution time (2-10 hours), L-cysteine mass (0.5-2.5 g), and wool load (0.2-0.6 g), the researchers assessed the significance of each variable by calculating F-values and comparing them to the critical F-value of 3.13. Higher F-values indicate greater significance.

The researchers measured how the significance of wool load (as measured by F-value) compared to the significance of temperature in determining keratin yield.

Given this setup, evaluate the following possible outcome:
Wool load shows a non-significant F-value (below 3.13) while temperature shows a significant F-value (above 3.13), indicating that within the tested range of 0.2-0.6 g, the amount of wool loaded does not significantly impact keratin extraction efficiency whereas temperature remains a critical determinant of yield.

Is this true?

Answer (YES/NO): YES